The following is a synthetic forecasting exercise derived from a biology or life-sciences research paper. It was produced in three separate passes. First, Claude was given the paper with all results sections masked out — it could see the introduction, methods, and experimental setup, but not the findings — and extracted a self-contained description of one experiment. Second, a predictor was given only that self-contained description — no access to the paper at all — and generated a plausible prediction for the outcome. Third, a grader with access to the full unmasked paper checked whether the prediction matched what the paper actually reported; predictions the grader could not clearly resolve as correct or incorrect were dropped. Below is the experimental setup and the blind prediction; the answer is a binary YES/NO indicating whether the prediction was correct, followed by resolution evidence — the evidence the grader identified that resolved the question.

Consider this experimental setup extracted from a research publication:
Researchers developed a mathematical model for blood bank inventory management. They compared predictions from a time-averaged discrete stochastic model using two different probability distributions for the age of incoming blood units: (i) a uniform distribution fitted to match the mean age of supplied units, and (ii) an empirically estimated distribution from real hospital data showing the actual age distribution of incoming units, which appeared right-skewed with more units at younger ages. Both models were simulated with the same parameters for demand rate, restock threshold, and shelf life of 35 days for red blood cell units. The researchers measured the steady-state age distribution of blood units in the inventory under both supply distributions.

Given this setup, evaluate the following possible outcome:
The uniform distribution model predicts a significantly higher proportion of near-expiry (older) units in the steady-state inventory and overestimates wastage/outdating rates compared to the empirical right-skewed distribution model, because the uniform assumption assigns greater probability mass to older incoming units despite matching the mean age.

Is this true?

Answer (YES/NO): NO